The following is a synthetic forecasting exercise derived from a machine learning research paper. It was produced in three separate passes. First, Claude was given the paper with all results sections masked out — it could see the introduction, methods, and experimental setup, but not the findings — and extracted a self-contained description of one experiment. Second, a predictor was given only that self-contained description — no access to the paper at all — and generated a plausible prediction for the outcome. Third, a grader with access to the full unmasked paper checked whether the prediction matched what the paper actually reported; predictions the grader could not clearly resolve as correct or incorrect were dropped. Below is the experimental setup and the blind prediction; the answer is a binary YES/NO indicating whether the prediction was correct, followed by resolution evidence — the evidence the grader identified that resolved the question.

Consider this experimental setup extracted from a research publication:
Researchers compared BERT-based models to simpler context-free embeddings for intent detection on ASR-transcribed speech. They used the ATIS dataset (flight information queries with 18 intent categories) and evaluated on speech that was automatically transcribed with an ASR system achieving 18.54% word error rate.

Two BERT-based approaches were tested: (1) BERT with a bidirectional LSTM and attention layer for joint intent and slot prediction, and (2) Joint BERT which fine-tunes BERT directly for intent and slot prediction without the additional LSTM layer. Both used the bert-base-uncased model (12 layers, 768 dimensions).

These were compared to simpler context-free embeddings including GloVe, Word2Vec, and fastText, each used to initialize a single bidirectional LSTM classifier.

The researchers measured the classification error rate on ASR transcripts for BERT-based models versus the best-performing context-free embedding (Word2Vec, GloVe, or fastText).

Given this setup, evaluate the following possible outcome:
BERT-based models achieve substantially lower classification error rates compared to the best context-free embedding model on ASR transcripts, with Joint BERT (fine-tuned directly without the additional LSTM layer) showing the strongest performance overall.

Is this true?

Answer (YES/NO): NO